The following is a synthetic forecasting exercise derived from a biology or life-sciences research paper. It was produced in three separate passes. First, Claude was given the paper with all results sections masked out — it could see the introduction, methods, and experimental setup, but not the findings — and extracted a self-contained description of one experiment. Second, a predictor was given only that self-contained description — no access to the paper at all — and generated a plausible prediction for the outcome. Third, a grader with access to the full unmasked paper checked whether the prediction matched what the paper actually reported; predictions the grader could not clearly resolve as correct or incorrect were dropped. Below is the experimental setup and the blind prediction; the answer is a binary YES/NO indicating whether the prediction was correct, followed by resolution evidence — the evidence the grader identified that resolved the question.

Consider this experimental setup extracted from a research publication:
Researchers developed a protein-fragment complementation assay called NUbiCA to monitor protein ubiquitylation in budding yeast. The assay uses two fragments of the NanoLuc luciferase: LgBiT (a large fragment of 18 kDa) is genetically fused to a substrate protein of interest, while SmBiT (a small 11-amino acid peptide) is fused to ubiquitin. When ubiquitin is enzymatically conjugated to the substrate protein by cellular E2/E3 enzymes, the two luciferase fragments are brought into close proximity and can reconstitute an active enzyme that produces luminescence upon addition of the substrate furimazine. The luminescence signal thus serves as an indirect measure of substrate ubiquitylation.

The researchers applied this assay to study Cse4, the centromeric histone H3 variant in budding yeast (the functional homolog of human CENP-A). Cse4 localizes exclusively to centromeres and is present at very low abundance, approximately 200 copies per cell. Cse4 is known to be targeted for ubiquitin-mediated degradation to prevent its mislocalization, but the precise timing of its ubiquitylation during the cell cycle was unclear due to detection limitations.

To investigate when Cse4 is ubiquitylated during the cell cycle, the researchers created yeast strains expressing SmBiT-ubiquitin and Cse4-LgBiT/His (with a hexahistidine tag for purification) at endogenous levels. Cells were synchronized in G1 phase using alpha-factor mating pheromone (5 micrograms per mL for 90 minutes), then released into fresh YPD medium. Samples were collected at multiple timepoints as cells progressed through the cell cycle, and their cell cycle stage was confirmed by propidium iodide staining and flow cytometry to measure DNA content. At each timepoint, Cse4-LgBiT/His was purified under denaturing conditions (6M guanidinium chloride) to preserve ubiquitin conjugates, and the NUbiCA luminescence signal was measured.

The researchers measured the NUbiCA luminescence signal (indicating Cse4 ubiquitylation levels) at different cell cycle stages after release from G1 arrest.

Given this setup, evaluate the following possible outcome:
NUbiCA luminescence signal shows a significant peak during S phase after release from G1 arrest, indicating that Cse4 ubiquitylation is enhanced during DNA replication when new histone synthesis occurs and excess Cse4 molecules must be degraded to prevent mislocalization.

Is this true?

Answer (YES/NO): YES